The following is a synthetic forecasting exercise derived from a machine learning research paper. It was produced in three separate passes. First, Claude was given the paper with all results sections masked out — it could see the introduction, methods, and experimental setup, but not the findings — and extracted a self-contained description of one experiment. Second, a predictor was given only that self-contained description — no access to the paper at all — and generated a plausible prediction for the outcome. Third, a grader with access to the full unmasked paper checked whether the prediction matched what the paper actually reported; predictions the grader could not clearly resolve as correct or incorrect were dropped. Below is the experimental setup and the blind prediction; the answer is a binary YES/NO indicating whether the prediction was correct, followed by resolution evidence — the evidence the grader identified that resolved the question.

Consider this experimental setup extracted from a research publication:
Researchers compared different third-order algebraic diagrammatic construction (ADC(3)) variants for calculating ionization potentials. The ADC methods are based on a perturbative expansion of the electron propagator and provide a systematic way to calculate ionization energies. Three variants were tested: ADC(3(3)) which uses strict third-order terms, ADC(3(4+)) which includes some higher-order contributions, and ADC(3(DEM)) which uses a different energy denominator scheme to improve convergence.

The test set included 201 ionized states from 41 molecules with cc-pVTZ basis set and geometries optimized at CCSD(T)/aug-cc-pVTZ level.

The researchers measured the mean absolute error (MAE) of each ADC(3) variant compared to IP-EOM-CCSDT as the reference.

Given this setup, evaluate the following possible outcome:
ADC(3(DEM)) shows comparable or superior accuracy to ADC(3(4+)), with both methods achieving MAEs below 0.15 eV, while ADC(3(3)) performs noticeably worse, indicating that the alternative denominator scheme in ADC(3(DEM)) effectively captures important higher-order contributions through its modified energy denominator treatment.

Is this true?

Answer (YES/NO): NO